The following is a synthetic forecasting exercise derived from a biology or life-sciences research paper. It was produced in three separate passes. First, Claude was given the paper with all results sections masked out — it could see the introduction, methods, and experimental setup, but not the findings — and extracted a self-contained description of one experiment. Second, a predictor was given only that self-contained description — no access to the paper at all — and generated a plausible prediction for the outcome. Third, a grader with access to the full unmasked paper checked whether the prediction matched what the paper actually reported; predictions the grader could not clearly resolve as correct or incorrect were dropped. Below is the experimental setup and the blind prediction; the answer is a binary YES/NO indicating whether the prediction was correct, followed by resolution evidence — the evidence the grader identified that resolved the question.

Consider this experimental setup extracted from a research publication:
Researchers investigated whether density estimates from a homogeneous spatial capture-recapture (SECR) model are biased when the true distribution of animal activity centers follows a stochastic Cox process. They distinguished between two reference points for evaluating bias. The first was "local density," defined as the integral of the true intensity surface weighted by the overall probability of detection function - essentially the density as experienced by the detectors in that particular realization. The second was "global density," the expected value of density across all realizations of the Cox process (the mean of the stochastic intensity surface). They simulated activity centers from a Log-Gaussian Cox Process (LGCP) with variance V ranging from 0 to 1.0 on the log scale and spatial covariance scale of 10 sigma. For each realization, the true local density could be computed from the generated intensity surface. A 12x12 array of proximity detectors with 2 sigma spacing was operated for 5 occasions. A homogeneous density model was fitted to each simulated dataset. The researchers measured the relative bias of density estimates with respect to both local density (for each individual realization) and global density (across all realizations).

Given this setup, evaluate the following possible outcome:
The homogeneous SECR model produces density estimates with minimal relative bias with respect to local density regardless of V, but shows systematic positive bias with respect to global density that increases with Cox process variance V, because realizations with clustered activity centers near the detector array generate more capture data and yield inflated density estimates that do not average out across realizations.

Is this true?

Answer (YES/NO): NO